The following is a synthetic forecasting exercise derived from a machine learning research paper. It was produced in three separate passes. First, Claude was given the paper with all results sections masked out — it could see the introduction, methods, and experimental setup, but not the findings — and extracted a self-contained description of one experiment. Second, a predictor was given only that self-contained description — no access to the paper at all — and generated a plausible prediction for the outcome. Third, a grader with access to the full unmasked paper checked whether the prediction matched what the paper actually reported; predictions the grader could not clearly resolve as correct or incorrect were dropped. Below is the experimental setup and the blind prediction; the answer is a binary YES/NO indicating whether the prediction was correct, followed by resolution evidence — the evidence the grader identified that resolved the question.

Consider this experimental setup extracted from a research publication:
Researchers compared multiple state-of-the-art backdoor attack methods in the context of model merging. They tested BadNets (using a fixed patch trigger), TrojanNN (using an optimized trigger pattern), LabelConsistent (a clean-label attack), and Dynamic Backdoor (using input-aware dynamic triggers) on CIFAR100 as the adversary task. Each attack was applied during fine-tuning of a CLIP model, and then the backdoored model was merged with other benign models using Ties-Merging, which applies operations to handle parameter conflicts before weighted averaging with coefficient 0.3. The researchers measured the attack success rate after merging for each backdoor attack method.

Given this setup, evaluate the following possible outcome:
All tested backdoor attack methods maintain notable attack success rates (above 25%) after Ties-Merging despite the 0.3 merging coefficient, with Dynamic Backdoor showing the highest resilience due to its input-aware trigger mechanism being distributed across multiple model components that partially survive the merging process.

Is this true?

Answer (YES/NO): NO